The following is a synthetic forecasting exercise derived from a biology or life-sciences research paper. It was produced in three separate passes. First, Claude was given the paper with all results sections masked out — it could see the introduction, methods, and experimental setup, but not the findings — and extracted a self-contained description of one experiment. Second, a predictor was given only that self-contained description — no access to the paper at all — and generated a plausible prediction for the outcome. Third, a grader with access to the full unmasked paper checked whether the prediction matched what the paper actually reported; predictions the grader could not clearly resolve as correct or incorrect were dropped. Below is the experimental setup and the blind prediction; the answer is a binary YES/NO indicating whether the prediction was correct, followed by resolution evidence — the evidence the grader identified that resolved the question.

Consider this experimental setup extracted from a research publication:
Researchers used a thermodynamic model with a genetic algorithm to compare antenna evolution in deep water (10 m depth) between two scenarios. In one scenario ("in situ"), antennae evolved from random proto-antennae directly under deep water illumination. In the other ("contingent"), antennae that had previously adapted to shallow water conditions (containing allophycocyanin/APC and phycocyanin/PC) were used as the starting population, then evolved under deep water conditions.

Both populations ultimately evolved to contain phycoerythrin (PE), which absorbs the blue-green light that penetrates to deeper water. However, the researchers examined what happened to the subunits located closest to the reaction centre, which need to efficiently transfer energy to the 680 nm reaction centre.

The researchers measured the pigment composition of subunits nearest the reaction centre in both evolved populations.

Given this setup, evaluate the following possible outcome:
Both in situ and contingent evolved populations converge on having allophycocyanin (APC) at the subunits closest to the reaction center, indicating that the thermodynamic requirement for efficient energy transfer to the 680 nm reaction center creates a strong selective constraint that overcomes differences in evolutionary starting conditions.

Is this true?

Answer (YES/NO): NO